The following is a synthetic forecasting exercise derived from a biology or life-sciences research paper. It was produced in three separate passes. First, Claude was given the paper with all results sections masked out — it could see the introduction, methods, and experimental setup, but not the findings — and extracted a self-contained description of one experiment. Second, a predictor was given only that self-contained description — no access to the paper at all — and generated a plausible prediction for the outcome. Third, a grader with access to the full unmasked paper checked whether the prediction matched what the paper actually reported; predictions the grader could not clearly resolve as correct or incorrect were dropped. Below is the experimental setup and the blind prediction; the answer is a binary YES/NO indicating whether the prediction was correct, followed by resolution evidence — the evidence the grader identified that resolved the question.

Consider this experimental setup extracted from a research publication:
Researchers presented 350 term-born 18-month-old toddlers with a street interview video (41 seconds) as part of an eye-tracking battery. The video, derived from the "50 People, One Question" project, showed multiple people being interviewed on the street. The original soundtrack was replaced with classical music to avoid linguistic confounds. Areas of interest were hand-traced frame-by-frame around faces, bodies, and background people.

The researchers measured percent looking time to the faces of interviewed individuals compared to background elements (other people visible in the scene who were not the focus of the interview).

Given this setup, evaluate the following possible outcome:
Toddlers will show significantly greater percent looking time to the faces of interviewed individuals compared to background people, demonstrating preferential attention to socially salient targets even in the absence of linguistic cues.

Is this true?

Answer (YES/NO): YES